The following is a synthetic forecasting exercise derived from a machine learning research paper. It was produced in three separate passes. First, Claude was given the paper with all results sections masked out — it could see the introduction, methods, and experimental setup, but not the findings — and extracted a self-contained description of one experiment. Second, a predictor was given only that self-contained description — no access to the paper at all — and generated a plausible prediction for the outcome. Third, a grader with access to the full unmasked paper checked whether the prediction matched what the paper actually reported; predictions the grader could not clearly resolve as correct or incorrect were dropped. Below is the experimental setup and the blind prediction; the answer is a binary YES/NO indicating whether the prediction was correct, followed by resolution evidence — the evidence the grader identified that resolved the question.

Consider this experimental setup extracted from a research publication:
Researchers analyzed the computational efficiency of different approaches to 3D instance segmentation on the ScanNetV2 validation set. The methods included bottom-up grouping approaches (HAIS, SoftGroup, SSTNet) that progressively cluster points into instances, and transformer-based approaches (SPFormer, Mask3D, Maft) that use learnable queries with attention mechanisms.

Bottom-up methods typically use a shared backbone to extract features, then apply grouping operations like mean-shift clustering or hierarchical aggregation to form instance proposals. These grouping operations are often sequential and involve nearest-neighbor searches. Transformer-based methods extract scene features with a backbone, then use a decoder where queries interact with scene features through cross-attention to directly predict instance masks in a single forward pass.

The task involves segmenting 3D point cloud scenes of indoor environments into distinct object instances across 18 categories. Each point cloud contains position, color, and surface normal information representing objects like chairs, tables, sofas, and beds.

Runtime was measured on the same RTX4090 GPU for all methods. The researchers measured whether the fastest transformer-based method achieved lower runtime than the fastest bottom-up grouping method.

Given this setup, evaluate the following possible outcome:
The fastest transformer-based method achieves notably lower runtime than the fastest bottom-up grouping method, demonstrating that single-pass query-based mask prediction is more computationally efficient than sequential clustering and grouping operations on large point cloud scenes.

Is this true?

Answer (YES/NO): YES